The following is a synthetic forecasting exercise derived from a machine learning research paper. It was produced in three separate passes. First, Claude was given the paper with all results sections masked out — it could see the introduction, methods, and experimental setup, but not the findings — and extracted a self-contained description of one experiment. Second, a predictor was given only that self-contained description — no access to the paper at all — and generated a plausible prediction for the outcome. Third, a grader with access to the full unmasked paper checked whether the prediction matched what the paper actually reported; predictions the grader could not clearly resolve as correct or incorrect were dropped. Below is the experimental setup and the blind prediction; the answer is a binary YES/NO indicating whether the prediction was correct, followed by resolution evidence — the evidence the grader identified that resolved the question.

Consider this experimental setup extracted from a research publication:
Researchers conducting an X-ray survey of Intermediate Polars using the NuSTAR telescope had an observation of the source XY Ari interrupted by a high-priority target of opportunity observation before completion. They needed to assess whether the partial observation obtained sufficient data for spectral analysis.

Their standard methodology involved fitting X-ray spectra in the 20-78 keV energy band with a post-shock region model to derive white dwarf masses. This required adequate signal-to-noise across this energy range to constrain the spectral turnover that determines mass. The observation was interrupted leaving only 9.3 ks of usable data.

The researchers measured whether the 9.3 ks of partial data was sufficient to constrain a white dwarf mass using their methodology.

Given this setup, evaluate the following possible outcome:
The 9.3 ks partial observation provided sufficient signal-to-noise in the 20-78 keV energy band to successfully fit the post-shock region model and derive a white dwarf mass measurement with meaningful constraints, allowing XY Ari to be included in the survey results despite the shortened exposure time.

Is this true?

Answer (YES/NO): NO